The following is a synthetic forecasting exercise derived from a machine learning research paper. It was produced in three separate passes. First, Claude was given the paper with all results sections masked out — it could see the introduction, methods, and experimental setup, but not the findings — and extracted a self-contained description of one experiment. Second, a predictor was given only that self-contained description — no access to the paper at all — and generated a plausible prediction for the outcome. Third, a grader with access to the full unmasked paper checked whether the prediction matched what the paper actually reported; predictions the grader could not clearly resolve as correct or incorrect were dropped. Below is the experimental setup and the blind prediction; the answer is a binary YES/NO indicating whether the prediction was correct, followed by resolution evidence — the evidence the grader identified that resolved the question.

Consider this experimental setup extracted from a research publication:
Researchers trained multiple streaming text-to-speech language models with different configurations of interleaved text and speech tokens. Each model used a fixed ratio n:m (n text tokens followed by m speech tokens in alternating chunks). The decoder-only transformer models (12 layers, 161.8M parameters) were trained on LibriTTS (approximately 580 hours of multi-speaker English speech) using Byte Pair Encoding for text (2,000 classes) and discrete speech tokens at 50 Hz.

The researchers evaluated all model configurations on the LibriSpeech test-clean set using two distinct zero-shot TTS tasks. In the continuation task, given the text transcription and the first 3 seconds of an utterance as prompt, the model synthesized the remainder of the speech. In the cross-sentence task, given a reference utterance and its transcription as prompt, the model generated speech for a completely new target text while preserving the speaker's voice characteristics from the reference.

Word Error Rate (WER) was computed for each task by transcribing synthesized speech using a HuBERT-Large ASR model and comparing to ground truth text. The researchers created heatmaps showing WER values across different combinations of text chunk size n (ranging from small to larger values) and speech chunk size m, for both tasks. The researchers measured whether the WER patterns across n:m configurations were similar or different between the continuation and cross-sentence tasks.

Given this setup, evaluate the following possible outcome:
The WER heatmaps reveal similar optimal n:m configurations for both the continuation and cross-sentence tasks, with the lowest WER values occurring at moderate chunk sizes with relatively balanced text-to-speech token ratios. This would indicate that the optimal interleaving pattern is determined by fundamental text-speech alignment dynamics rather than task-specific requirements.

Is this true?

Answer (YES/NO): NO